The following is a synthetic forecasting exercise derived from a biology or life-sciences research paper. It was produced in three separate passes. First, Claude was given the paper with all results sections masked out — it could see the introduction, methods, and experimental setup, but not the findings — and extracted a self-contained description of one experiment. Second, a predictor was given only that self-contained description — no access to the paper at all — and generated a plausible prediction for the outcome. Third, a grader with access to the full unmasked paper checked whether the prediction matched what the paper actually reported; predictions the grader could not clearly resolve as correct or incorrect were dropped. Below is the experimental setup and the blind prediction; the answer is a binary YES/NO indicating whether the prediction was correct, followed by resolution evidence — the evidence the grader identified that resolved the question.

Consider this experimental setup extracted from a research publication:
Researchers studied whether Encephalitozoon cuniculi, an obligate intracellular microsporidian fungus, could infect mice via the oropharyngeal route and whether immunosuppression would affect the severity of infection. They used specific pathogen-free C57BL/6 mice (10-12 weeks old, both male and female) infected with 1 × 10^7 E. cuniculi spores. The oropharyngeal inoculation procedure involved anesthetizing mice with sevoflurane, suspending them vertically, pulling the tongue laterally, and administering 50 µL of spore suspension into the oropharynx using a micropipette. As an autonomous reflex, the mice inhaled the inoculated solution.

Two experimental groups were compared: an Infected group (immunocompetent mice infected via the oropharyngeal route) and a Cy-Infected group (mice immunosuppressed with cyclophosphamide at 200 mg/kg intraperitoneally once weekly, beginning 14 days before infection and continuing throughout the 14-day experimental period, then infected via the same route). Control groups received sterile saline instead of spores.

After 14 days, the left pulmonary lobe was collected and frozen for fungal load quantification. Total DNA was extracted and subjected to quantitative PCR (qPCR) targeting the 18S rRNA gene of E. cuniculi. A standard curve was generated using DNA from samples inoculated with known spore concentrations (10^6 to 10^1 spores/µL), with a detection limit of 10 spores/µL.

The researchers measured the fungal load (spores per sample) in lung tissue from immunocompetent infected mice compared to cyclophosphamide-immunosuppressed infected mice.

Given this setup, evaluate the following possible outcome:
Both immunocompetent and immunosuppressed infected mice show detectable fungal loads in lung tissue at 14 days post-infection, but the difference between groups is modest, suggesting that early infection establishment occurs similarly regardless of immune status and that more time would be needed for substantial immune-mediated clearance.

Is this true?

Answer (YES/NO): NO